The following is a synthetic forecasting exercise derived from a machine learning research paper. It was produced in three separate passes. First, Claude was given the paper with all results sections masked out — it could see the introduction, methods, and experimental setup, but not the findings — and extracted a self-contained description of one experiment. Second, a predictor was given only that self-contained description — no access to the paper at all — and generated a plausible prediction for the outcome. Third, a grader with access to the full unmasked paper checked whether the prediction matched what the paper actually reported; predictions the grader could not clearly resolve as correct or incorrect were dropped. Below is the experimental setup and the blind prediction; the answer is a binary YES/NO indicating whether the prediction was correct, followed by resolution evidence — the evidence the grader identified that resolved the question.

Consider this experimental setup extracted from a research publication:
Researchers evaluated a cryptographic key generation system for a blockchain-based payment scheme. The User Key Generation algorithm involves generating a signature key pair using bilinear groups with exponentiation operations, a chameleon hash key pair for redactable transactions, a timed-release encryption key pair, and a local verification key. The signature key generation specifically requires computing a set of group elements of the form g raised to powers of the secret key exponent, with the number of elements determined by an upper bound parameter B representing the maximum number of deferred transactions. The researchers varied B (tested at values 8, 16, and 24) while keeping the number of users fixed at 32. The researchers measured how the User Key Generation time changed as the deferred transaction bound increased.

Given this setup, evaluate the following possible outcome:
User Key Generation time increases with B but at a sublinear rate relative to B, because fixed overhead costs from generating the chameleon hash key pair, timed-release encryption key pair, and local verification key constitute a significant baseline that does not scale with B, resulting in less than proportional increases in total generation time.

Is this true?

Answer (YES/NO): YES